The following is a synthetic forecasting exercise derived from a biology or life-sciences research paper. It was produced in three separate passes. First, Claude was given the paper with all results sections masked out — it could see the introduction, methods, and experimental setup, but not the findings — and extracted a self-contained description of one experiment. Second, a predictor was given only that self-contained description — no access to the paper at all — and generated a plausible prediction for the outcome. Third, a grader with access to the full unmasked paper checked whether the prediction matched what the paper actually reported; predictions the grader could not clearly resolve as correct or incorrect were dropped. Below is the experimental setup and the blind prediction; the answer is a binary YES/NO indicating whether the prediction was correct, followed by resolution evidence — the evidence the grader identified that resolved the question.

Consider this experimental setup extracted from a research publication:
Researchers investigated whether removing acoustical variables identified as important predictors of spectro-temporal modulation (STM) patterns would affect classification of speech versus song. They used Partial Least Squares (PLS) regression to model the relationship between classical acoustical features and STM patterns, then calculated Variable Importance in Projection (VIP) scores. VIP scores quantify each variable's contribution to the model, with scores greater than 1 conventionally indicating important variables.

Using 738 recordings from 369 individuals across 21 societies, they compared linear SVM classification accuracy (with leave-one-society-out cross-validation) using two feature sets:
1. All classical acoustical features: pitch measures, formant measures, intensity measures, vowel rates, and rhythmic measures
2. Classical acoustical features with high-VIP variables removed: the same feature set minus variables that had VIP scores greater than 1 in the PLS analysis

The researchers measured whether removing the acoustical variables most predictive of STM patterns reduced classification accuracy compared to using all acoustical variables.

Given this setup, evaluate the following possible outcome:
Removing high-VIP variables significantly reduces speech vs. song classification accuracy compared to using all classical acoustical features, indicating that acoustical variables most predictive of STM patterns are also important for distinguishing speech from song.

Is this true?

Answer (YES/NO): YES